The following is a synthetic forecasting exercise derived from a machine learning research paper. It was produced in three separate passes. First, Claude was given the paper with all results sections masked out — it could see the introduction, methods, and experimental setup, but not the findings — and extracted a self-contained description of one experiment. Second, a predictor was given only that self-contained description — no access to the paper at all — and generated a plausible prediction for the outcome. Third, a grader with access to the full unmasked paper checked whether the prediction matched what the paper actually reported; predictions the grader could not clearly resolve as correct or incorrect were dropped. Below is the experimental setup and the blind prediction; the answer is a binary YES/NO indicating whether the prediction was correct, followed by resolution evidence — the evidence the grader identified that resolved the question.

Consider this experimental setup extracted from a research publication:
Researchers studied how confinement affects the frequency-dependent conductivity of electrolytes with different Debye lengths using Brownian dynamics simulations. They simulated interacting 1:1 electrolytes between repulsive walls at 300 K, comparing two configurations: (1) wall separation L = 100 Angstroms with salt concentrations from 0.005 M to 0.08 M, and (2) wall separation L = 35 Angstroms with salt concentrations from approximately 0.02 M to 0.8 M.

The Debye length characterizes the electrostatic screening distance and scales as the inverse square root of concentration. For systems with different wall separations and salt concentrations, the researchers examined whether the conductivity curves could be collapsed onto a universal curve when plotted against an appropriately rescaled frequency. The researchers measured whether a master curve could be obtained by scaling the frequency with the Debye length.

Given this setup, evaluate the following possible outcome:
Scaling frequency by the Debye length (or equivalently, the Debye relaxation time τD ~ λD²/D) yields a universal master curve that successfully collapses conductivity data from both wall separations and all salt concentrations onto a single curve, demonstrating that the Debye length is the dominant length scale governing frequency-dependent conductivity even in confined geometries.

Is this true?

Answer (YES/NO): NO